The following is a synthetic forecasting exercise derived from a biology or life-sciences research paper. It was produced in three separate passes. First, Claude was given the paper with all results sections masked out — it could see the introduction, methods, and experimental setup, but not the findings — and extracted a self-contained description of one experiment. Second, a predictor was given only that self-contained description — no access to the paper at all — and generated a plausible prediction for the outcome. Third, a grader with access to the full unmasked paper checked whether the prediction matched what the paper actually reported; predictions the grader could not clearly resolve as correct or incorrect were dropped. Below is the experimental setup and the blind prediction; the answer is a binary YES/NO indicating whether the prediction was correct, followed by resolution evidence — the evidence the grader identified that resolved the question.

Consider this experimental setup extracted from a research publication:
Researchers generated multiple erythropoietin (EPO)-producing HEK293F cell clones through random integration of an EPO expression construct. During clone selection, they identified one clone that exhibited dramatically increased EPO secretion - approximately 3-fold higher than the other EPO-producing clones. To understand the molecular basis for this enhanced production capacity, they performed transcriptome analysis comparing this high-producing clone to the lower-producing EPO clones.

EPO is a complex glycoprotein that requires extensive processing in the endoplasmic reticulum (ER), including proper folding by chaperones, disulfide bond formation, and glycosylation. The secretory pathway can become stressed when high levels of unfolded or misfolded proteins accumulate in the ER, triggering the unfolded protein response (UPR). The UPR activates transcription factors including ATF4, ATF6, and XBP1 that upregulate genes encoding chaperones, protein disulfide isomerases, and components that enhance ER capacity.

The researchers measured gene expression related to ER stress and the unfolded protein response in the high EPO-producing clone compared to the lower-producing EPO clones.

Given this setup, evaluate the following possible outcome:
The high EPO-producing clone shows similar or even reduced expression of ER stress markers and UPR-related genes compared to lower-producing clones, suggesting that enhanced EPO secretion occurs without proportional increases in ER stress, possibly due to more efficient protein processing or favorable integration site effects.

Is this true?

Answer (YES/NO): NO